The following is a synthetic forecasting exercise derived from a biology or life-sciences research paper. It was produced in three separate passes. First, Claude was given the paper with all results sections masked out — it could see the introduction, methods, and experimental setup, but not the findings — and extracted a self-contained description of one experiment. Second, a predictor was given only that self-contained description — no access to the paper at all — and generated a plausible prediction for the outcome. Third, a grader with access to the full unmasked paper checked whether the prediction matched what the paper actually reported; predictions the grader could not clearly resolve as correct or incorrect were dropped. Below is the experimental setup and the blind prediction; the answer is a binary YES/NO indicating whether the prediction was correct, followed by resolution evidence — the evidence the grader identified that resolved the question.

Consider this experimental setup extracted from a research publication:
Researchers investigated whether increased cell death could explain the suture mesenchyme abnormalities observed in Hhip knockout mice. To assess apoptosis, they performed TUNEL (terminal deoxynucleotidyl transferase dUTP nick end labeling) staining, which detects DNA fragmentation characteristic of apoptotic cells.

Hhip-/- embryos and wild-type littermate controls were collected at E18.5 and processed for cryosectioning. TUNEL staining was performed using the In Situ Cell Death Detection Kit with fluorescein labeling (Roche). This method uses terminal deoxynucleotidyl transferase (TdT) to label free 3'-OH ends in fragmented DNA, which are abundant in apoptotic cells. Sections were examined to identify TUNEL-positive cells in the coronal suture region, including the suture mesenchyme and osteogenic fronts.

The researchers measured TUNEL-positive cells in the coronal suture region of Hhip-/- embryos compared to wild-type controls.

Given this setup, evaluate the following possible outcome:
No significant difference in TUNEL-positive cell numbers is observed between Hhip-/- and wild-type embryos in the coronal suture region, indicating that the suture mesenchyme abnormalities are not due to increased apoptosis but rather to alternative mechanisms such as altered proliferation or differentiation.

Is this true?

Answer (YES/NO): YES